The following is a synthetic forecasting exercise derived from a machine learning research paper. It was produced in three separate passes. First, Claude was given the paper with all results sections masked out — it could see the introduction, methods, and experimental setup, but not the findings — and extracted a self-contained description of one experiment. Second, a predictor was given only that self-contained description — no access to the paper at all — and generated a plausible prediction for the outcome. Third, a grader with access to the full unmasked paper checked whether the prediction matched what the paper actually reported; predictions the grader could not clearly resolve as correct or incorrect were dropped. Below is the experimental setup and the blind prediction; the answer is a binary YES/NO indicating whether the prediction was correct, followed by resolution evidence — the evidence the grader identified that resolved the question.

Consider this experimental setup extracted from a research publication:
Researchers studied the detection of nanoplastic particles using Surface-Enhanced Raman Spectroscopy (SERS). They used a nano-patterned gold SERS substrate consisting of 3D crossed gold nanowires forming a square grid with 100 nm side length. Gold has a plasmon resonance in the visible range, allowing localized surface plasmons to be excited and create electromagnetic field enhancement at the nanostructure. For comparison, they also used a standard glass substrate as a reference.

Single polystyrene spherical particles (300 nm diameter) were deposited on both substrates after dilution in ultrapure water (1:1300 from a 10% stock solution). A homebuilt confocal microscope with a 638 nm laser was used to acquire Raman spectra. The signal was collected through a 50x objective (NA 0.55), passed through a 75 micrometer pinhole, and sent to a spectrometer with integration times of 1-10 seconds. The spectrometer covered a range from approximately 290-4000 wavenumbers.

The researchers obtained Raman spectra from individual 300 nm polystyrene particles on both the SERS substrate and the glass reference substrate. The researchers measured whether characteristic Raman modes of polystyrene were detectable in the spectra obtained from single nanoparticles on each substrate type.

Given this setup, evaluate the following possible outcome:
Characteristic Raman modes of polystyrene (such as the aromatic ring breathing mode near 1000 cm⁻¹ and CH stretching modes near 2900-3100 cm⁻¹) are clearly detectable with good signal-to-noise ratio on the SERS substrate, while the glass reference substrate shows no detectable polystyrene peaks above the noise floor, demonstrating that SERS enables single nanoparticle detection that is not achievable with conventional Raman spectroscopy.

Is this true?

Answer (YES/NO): NO